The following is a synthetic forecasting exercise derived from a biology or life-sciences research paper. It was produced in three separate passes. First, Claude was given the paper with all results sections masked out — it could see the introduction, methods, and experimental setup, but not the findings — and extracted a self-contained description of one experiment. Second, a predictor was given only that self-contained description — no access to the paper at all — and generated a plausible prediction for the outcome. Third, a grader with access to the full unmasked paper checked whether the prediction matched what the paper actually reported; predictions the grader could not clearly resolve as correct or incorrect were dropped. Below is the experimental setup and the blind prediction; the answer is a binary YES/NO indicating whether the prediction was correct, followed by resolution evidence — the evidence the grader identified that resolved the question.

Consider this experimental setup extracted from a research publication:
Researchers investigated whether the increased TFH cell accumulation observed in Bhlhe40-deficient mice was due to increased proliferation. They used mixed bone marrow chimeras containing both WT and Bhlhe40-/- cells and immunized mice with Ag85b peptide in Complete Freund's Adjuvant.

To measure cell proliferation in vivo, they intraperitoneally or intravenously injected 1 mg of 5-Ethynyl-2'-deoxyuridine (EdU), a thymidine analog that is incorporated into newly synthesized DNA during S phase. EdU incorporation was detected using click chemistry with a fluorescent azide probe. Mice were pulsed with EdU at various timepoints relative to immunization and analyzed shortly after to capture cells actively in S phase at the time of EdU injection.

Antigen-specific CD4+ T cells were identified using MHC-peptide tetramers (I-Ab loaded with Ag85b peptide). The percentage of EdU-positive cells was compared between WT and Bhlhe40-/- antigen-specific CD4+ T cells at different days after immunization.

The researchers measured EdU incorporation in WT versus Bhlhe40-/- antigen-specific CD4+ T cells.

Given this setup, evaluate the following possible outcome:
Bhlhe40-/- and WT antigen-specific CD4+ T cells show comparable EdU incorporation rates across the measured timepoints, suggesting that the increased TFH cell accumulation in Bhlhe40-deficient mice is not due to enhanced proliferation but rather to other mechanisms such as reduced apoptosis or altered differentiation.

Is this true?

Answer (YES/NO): NO